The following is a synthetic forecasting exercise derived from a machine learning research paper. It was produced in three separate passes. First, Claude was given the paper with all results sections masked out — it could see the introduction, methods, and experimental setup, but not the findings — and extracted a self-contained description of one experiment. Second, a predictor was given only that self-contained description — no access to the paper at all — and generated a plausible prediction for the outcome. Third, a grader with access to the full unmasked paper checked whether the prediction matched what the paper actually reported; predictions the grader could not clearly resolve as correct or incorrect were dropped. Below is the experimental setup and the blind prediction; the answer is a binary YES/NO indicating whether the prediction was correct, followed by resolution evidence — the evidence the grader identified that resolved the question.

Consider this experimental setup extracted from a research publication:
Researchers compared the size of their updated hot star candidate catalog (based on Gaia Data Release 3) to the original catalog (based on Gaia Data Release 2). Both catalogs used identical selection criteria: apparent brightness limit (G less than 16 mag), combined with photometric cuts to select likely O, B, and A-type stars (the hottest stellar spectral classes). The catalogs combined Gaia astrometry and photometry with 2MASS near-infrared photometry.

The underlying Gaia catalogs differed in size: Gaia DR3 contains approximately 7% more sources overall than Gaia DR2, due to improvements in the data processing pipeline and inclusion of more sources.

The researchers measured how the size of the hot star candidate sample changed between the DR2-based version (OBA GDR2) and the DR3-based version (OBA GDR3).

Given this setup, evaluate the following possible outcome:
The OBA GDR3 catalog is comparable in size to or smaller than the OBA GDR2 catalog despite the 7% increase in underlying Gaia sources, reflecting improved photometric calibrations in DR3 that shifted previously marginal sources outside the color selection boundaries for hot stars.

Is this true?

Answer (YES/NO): NO